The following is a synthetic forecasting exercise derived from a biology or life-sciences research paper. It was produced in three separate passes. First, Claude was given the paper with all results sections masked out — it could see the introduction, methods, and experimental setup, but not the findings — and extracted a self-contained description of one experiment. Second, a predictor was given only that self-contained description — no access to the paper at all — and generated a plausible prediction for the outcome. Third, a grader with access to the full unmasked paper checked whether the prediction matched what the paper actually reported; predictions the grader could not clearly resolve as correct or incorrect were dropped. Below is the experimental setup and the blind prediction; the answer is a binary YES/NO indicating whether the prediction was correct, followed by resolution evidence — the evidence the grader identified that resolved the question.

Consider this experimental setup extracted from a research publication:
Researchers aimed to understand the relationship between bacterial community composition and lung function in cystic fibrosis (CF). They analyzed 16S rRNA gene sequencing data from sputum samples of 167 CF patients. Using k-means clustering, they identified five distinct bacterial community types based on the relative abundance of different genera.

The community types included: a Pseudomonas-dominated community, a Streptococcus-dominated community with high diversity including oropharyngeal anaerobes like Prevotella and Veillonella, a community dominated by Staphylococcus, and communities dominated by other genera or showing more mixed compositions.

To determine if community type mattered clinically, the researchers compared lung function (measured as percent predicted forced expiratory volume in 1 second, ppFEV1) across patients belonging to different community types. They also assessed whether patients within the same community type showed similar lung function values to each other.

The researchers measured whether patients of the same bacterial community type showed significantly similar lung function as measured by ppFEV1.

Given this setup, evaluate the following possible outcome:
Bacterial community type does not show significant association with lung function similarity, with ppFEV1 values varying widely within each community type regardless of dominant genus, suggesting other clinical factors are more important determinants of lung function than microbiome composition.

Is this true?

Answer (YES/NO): NO